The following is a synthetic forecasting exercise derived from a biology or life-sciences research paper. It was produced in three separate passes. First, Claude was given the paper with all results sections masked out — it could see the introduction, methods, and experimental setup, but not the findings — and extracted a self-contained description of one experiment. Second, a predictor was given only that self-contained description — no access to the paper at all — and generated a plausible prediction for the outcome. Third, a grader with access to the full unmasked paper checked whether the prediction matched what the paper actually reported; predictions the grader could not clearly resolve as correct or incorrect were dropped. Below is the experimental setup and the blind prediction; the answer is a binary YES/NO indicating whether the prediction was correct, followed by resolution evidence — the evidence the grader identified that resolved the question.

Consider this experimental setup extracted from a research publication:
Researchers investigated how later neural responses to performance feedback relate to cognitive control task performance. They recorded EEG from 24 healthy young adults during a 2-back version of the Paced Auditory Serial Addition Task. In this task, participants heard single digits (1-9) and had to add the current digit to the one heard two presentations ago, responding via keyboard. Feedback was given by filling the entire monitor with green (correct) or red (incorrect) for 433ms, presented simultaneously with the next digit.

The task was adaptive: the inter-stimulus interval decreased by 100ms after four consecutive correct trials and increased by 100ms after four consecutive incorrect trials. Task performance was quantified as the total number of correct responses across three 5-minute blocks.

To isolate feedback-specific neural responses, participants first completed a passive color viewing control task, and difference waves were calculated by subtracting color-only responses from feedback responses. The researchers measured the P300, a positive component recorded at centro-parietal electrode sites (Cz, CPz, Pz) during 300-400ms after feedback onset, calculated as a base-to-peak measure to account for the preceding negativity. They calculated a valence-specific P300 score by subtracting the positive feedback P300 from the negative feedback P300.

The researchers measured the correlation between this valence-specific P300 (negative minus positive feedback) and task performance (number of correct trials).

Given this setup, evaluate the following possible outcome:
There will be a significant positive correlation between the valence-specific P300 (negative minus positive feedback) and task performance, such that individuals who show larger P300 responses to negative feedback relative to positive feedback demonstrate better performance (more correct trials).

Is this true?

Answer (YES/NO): YES